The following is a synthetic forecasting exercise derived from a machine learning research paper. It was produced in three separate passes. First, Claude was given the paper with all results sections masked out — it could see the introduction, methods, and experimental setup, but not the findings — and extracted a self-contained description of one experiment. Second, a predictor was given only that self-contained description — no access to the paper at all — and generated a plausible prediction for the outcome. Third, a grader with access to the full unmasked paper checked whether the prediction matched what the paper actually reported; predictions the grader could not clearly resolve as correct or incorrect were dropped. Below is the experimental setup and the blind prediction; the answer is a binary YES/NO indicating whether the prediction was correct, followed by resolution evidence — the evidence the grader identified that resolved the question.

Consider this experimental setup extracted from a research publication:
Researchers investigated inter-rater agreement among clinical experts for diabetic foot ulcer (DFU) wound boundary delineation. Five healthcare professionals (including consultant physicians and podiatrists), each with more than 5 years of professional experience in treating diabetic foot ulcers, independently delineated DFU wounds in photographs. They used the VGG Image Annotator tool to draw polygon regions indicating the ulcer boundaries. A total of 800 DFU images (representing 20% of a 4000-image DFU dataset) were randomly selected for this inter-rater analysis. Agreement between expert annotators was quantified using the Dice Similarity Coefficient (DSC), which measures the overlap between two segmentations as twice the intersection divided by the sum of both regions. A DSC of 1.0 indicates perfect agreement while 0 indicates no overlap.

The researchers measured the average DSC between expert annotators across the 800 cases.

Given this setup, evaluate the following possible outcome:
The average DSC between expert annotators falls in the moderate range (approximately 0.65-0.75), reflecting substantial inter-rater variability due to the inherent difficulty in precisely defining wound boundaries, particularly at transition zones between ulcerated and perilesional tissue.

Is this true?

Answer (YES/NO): YES